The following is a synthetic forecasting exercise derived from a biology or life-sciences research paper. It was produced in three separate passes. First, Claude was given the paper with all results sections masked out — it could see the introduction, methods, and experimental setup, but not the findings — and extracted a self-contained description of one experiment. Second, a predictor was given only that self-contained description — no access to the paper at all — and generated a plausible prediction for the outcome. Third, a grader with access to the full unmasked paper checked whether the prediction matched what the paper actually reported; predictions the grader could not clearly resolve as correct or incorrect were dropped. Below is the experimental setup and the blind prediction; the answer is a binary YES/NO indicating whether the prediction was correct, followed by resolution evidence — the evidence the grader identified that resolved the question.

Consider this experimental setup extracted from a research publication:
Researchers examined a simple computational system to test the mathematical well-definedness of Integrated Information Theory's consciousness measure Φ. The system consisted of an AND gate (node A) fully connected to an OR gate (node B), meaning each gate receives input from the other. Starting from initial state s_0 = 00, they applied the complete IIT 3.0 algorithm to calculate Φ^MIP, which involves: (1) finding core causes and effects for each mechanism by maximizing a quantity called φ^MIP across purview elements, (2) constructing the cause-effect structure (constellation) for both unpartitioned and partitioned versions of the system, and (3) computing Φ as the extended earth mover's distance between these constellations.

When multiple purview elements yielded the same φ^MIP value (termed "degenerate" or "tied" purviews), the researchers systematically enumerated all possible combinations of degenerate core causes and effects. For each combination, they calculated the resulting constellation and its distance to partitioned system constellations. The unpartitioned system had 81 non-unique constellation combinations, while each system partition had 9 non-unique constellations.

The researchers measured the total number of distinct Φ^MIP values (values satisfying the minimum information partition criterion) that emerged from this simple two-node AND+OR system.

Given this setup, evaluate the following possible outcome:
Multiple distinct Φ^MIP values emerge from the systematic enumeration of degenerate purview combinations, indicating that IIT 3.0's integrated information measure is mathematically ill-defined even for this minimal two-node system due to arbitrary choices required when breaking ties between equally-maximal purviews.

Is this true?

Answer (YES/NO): YES